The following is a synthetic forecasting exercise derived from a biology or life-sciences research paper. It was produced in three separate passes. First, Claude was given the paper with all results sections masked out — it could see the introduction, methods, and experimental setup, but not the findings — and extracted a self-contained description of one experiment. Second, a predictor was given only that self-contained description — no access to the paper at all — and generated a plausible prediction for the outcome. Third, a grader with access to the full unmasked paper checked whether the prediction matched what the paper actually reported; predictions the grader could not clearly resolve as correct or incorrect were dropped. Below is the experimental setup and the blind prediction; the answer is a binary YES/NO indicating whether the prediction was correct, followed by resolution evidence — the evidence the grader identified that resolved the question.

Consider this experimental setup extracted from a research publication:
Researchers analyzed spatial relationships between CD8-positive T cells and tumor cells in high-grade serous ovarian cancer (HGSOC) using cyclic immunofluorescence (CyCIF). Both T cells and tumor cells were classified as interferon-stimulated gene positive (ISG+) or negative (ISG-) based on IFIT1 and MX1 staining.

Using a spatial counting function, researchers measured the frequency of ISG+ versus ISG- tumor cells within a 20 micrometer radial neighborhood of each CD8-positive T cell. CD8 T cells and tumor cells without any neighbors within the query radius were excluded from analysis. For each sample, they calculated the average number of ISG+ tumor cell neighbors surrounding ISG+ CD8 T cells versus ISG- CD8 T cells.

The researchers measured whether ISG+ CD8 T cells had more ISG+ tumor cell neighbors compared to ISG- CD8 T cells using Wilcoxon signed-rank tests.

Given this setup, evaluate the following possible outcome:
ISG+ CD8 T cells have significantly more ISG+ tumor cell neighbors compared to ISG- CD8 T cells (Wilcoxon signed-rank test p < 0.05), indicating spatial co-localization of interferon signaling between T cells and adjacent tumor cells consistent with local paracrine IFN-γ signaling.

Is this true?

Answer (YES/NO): YES